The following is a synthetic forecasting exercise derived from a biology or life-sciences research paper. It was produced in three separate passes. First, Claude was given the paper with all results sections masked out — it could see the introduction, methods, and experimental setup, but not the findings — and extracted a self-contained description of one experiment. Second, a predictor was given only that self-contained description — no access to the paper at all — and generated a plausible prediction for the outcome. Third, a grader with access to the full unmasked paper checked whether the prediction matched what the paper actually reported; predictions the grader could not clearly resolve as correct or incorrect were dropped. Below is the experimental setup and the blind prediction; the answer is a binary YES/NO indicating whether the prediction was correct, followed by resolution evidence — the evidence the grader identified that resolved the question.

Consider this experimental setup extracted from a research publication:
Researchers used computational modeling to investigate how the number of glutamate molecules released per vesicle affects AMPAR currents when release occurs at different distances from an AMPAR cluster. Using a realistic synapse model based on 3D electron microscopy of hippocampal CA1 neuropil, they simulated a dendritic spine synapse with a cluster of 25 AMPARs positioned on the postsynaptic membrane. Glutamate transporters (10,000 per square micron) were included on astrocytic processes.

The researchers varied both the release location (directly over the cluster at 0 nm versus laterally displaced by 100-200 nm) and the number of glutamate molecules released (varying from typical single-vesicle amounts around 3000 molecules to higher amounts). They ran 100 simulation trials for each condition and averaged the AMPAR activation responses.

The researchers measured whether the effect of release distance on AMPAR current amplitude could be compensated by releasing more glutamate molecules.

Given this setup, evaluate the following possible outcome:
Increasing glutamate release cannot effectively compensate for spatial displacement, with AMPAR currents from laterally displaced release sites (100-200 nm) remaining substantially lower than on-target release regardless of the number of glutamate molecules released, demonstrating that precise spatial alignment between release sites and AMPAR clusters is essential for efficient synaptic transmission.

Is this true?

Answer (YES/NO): NO